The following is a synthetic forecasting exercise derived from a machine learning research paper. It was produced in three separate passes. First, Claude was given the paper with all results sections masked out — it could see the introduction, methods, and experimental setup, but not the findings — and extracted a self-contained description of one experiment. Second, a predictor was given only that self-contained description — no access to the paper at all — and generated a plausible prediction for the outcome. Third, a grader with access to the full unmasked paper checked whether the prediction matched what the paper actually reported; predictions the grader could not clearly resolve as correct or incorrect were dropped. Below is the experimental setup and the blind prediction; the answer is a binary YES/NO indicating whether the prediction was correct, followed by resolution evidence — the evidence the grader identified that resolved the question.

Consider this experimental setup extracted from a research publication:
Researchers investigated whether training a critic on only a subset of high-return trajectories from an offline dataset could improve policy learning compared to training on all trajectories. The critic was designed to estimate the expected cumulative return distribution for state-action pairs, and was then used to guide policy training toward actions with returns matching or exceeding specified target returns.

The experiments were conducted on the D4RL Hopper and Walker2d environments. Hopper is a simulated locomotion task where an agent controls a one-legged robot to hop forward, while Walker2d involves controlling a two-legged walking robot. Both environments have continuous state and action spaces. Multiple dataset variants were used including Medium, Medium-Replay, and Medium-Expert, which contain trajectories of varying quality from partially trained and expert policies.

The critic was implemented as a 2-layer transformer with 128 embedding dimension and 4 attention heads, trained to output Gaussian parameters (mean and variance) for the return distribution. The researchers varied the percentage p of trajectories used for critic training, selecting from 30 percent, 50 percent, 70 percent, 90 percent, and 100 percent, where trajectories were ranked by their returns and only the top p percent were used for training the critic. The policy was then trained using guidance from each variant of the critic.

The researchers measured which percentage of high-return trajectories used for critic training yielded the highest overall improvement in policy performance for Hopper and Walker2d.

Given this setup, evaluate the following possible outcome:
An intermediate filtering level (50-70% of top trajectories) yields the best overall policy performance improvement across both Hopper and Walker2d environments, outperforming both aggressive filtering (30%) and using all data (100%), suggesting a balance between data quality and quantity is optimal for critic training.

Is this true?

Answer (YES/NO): NO